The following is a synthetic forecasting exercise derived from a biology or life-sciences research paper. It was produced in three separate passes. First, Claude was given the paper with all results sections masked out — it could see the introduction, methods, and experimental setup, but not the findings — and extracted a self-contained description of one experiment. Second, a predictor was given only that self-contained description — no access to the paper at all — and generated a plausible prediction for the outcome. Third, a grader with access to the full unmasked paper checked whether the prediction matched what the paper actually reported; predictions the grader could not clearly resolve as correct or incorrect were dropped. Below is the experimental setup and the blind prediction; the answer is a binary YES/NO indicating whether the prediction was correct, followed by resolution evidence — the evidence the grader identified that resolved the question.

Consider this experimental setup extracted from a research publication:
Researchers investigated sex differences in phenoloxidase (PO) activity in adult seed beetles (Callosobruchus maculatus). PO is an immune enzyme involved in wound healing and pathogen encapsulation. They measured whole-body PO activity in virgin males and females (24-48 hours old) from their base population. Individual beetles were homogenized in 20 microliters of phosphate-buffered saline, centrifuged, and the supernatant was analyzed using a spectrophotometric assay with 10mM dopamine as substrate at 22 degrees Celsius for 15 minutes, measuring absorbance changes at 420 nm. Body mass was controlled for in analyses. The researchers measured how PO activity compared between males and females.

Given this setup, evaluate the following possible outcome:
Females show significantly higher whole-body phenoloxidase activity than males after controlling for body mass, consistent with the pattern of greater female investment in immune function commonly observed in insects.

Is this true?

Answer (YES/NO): YES